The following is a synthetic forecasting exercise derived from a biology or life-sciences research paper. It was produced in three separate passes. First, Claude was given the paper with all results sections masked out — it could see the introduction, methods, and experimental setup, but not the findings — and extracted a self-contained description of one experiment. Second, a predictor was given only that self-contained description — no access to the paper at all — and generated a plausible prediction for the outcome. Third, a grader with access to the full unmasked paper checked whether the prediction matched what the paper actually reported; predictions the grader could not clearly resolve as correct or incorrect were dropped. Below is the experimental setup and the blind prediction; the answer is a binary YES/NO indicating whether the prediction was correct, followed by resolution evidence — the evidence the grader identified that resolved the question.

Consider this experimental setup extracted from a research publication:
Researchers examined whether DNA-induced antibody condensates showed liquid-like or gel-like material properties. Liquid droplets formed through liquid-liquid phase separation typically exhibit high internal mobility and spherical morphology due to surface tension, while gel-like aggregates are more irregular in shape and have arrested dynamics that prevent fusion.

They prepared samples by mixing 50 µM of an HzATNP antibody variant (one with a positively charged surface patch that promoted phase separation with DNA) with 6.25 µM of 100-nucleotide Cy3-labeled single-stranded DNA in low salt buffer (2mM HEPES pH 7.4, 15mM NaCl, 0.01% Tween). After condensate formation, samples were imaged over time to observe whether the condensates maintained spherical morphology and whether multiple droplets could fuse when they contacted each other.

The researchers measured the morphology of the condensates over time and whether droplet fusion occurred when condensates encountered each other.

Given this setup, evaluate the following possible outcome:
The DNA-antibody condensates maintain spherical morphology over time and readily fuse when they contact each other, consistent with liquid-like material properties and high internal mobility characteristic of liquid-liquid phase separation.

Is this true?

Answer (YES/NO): YES